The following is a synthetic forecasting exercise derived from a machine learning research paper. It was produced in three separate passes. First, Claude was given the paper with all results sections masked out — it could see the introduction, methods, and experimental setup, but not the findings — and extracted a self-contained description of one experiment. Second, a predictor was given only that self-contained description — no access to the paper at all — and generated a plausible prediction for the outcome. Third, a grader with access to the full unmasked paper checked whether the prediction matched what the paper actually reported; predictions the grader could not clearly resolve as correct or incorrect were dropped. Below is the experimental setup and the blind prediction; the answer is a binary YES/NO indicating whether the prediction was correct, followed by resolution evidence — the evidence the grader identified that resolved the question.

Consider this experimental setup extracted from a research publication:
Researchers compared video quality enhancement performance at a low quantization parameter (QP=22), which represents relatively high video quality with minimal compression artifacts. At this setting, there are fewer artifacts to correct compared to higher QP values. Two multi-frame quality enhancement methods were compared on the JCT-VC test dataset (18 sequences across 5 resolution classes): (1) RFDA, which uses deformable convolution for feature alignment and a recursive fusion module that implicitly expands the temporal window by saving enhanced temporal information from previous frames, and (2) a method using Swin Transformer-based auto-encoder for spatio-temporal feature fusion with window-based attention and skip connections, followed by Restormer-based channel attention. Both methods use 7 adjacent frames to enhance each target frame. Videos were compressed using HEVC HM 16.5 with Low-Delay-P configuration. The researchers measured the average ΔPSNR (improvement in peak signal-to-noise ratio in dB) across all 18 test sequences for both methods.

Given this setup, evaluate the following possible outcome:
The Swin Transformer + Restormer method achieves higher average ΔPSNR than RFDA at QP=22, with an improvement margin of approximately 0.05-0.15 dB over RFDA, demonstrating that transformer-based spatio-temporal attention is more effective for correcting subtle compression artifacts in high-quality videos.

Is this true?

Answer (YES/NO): NO